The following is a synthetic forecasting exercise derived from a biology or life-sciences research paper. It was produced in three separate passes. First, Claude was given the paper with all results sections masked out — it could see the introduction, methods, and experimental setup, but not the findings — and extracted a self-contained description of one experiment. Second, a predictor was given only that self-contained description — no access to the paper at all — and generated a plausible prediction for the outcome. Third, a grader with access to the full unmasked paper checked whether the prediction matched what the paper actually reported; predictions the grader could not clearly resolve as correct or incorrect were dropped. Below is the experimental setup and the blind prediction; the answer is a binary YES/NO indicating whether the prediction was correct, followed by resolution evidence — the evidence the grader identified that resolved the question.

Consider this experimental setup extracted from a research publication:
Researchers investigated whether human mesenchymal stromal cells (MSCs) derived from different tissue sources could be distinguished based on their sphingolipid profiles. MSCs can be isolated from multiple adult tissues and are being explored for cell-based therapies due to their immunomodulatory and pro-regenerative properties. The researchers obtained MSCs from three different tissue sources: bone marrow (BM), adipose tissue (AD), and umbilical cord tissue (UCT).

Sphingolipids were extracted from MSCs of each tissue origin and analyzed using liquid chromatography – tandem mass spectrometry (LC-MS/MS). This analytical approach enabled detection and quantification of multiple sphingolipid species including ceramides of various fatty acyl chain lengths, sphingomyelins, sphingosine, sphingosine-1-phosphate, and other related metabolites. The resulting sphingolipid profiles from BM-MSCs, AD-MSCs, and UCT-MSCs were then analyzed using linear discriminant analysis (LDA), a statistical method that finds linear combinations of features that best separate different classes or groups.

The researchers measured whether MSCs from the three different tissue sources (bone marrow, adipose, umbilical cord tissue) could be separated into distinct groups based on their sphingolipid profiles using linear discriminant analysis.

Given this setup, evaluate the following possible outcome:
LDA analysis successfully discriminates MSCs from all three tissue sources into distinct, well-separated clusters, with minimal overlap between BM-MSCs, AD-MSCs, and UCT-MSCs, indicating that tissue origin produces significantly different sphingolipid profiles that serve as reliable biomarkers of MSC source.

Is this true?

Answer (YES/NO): YES